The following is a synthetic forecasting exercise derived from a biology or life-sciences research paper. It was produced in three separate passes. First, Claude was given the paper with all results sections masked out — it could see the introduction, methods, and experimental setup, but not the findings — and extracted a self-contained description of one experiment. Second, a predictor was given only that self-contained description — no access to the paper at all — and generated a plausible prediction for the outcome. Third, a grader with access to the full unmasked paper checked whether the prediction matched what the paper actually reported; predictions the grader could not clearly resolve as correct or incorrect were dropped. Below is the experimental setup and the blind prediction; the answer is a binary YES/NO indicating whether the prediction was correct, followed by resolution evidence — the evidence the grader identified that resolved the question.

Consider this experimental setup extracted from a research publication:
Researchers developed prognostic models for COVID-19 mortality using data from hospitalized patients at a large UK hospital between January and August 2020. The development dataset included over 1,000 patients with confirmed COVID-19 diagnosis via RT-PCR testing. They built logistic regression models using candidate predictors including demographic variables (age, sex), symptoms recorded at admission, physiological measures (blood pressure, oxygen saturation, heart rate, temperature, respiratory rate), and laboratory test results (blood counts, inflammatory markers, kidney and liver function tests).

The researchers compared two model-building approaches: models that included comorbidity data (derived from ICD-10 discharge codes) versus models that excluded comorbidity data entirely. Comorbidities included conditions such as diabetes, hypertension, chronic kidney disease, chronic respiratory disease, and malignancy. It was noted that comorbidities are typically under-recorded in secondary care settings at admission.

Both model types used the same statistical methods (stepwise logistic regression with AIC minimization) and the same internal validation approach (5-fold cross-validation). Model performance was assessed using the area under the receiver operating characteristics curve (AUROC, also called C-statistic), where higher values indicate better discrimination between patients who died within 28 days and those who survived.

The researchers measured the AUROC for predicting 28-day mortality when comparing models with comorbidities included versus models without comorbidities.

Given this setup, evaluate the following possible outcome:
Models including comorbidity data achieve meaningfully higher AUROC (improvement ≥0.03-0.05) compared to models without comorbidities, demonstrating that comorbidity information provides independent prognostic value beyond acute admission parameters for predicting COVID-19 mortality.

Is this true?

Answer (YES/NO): NO